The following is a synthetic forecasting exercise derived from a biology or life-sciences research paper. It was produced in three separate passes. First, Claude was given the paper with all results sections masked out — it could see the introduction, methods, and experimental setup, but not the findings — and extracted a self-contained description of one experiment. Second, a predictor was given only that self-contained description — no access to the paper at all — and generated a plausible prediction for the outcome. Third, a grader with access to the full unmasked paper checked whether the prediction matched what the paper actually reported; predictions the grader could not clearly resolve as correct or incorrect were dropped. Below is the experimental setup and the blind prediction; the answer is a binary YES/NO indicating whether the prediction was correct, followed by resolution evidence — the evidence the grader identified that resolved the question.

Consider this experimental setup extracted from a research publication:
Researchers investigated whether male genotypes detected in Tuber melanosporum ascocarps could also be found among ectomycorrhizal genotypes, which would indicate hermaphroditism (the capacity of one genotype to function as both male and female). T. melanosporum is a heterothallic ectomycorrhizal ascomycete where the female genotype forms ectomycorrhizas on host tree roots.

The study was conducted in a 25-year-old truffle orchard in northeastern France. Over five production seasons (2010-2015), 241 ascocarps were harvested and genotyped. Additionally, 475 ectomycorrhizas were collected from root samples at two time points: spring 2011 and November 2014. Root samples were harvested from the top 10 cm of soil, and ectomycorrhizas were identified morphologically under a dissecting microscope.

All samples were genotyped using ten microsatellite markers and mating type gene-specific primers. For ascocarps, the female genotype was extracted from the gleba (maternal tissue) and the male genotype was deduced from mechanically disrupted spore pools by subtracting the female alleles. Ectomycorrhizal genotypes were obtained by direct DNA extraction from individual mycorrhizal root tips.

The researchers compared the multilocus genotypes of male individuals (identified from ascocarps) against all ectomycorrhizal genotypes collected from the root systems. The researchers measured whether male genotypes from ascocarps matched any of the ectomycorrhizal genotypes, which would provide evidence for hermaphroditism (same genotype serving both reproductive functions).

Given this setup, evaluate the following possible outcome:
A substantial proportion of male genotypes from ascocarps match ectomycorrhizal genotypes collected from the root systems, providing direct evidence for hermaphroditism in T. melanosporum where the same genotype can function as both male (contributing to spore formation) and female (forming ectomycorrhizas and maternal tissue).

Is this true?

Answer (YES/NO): NO